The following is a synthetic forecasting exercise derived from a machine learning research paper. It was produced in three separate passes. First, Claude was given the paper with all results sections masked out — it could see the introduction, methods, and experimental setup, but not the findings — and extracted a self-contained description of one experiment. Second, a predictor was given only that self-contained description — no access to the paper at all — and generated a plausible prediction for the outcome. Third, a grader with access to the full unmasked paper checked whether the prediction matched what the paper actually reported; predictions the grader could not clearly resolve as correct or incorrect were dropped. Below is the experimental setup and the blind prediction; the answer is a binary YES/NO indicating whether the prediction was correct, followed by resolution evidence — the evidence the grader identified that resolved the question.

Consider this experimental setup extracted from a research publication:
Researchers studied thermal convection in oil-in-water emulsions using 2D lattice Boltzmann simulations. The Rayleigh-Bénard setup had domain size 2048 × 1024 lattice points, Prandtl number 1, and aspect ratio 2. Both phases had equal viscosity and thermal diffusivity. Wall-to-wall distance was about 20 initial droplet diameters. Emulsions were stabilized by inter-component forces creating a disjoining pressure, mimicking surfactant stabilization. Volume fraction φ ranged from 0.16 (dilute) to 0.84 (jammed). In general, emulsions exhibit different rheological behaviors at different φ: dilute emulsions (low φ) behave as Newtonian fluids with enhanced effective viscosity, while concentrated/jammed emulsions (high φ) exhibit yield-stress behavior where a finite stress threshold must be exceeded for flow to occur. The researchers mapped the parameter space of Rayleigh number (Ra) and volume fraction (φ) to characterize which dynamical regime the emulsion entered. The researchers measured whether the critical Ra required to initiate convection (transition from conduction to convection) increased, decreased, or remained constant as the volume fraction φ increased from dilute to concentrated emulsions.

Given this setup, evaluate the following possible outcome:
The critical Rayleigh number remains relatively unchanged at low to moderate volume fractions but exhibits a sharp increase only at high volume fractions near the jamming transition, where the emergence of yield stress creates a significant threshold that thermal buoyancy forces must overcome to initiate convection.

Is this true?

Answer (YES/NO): NO